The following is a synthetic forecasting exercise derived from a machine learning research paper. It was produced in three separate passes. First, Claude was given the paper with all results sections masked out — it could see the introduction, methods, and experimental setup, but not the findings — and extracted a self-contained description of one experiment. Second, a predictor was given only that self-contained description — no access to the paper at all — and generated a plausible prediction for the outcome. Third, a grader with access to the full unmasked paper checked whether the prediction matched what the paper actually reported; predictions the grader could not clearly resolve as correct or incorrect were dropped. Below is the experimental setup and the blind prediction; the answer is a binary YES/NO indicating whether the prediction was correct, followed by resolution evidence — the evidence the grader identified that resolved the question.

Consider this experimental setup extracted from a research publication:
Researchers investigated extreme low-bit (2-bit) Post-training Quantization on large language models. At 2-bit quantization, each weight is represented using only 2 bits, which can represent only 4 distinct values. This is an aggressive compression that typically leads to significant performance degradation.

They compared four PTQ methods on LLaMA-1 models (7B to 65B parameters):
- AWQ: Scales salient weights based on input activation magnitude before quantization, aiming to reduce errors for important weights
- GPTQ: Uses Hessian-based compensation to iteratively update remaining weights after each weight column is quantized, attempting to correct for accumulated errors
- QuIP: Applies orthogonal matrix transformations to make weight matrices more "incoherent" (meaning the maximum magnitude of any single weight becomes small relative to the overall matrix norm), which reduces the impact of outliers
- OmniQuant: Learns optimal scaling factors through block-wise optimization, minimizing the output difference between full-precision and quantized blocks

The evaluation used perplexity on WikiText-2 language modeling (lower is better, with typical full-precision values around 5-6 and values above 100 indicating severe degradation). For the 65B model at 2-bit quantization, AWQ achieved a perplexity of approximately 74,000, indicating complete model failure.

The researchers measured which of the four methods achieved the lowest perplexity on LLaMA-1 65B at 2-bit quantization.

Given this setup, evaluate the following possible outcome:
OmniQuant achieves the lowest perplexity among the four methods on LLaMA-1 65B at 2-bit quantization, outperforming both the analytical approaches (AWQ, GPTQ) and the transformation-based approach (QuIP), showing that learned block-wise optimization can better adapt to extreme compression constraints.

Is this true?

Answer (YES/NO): NO